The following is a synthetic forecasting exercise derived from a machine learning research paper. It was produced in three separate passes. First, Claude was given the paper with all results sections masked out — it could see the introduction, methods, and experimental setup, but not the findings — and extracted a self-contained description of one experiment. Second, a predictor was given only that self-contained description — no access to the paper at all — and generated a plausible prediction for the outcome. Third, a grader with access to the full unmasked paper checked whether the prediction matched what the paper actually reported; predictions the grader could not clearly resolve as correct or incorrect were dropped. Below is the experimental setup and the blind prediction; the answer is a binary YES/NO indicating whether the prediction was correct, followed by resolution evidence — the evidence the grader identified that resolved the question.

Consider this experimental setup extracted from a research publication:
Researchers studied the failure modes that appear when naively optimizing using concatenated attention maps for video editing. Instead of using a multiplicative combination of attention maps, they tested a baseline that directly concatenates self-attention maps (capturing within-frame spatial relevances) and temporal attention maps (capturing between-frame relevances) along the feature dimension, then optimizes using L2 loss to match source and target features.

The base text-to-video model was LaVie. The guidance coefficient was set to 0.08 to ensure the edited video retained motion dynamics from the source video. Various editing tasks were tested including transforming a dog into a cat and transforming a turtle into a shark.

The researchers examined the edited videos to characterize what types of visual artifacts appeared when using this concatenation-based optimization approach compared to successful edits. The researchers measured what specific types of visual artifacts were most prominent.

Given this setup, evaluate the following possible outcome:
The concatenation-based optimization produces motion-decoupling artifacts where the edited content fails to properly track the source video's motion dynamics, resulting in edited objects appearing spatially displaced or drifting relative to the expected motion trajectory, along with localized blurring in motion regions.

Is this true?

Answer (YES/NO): NO